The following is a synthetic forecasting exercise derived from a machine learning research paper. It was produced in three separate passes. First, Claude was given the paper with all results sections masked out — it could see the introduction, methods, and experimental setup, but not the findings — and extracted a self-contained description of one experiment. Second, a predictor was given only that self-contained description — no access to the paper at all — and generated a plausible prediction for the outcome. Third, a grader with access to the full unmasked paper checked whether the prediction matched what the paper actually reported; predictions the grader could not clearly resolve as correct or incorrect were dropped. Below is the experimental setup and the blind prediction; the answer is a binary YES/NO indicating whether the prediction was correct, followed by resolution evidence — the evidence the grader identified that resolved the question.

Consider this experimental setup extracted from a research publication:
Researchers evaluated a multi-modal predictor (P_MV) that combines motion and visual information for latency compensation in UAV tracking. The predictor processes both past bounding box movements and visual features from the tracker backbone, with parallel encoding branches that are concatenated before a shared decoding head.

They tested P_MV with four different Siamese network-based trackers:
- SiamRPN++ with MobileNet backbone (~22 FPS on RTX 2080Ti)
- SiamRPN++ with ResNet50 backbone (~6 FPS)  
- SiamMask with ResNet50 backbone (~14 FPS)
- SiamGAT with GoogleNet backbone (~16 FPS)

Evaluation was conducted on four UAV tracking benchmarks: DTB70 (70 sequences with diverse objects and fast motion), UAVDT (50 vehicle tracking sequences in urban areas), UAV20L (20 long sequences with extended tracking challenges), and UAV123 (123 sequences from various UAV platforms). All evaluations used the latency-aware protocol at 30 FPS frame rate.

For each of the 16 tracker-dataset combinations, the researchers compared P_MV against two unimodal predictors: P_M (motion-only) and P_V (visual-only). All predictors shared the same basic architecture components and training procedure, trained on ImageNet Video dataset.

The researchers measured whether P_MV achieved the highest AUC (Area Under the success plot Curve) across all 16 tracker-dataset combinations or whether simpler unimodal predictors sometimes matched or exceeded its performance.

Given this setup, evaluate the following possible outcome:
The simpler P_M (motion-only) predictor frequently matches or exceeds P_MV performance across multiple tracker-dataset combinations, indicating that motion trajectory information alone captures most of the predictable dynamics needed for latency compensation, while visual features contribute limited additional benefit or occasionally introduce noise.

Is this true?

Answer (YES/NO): NO